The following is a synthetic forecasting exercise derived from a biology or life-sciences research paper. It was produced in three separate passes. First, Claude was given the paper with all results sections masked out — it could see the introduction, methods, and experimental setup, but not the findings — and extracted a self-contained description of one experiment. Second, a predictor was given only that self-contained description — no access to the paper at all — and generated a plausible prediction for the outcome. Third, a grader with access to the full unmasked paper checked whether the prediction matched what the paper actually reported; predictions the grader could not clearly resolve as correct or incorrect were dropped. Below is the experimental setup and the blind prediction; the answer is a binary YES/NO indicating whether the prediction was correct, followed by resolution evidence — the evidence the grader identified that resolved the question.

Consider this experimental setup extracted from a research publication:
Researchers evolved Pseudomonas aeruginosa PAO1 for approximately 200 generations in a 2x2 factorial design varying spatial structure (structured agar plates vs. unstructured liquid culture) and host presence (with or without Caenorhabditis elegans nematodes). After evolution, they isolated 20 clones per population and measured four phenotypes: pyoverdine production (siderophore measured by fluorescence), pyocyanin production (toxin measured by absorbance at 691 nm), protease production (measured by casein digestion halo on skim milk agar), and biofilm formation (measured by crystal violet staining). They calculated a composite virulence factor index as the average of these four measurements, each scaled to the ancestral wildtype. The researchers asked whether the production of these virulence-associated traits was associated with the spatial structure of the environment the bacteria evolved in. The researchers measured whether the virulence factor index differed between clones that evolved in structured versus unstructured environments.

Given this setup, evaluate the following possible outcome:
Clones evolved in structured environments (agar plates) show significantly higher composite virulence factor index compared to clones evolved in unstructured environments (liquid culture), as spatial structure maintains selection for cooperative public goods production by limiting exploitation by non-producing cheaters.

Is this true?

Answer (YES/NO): YES